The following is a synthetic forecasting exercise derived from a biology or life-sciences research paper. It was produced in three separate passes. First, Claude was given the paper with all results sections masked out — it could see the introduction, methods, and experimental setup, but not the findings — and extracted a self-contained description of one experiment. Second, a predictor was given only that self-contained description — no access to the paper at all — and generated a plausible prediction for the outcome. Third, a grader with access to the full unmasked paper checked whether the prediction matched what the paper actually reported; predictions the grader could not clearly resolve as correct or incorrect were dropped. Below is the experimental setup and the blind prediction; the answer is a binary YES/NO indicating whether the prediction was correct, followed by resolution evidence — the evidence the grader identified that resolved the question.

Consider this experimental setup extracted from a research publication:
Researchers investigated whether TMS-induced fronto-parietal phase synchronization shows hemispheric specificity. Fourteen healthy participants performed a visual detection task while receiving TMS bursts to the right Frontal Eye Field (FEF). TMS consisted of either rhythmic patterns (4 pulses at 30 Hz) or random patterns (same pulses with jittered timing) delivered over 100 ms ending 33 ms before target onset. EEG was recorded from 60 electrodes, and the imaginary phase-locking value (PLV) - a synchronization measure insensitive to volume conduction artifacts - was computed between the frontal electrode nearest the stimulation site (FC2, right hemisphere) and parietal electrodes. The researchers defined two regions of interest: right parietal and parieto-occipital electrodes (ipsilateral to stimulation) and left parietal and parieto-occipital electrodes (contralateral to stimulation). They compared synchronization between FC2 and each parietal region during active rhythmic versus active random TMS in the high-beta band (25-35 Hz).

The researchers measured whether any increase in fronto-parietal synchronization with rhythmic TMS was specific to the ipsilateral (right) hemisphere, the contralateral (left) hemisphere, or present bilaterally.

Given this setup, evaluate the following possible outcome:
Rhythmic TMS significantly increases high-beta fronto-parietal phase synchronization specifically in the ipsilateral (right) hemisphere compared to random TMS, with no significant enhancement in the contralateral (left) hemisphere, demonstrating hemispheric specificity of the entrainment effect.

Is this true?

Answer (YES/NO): YES